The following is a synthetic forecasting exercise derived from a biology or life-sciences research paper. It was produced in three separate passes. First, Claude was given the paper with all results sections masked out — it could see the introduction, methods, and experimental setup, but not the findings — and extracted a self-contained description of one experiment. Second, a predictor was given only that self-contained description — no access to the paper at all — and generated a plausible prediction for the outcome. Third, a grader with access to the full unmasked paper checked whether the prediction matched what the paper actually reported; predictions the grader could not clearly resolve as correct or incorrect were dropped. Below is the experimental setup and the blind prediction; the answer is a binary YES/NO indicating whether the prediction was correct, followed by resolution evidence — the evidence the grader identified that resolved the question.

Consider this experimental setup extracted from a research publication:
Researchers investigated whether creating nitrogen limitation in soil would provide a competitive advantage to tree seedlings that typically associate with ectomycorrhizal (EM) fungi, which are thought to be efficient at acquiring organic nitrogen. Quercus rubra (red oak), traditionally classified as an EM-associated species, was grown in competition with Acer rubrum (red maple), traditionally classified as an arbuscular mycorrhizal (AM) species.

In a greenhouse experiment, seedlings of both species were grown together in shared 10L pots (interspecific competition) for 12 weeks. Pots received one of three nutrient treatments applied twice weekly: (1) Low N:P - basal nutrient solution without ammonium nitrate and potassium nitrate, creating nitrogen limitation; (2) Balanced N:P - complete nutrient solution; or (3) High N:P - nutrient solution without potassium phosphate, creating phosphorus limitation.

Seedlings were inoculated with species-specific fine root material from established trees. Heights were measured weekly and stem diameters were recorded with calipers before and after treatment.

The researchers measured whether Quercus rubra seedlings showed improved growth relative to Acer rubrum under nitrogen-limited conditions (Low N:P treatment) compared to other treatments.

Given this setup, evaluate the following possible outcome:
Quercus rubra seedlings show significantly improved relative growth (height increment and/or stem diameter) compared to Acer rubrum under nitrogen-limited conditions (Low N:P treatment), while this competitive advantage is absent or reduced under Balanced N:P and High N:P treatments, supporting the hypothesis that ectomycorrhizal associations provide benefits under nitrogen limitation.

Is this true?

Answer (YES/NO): NO